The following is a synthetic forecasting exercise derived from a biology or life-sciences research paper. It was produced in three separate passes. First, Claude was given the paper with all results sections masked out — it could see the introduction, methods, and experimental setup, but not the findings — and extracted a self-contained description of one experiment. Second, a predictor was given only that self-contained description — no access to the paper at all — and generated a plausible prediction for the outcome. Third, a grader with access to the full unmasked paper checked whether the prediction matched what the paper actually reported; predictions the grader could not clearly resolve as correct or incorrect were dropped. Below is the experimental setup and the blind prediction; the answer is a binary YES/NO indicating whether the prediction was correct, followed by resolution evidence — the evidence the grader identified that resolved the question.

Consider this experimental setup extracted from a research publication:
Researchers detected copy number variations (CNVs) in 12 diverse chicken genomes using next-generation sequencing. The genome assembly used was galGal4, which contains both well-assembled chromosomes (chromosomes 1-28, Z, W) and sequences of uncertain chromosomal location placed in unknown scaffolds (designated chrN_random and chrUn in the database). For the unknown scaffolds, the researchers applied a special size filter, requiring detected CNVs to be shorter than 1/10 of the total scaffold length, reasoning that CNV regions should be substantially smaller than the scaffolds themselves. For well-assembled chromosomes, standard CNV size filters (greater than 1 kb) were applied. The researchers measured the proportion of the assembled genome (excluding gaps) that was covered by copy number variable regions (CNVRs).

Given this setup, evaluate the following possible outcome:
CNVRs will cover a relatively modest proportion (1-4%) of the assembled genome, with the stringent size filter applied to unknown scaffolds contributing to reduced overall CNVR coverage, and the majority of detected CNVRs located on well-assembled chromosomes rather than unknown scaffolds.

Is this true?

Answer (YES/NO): NO